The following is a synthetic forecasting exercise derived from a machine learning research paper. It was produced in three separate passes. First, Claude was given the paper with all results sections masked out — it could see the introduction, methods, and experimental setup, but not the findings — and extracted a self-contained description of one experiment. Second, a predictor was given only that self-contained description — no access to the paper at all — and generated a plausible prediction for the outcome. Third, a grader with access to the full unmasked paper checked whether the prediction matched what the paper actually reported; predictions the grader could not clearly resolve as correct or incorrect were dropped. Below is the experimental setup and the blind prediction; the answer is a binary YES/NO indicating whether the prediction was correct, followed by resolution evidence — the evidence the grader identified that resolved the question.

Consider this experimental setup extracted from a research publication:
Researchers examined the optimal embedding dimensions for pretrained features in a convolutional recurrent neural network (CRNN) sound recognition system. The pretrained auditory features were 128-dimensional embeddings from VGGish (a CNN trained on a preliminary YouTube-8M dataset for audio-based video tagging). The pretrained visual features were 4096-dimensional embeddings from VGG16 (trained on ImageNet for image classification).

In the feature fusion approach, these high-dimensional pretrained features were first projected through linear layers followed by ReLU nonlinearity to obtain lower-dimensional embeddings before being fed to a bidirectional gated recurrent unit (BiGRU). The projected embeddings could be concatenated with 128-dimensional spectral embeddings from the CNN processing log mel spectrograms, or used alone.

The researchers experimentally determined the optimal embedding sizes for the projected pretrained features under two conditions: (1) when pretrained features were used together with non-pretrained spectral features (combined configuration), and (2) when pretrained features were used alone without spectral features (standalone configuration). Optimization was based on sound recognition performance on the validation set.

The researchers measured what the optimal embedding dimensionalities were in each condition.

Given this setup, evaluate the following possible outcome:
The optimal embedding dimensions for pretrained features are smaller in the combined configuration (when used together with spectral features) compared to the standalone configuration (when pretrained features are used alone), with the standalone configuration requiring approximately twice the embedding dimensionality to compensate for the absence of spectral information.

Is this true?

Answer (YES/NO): NO